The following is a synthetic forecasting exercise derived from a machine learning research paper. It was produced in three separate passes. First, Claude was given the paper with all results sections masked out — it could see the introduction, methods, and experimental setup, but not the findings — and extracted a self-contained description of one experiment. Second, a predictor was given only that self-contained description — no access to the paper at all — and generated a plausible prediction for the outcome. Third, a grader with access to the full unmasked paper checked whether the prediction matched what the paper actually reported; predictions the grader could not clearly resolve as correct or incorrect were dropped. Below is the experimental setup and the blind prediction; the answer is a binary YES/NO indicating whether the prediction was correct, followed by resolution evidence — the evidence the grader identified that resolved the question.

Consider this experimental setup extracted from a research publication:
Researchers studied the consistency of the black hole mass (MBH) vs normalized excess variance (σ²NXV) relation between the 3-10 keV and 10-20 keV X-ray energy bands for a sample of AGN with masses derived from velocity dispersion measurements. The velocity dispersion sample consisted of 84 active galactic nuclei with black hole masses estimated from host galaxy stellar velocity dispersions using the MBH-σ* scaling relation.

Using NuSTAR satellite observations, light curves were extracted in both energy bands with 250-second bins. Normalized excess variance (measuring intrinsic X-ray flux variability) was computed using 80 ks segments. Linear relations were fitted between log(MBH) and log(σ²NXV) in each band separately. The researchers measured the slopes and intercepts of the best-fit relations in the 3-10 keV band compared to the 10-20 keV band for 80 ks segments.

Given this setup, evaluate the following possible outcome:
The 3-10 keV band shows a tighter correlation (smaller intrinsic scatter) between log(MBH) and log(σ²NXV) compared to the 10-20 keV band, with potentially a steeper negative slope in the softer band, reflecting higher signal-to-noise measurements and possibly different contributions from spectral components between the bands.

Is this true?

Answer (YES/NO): NO